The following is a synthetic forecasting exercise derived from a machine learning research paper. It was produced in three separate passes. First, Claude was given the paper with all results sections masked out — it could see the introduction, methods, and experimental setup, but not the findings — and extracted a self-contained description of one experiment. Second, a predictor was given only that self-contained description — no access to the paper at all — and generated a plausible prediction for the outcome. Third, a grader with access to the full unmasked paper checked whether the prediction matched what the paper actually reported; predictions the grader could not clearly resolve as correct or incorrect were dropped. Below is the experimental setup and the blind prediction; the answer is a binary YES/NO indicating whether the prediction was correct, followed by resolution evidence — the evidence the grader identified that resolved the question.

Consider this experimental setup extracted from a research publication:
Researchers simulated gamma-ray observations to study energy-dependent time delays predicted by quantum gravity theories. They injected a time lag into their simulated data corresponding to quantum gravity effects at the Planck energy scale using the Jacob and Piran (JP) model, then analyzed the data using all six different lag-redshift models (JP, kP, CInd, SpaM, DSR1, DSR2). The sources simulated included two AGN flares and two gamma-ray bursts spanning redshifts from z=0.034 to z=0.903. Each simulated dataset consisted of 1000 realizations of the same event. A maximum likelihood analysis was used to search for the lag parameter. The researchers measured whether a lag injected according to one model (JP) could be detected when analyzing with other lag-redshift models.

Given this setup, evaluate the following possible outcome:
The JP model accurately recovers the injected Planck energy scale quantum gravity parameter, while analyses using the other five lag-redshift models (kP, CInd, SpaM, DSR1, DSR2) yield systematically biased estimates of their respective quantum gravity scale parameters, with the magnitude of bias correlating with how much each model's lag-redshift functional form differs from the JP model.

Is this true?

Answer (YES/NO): YES